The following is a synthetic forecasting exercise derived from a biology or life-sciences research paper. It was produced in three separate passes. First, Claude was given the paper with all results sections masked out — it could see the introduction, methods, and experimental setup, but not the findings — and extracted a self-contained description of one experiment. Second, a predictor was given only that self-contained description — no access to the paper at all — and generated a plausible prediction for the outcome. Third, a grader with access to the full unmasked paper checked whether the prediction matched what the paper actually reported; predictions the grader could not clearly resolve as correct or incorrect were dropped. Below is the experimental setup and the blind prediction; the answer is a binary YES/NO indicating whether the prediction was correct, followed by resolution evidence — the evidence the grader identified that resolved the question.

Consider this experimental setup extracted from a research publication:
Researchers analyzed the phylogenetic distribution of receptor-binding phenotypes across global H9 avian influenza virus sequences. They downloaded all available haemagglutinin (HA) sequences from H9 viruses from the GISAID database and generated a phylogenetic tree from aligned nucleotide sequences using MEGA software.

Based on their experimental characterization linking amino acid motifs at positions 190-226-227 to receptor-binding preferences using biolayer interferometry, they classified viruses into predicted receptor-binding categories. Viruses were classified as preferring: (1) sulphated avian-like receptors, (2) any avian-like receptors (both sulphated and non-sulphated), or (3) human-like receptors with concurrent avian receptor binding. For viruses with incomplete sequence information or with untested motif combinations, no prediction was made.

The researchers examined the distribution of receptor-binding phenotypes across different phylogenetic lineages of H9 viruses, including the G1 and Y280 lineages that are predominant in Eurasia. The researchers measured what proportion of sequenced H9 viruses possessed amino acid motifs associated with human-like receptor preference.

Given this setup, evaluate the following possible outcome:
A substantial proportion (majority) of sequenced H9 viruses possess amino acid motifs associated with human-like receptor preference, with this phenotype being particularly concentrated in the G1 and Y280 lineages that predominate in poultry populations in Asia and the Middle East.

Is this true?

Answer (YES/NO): NO